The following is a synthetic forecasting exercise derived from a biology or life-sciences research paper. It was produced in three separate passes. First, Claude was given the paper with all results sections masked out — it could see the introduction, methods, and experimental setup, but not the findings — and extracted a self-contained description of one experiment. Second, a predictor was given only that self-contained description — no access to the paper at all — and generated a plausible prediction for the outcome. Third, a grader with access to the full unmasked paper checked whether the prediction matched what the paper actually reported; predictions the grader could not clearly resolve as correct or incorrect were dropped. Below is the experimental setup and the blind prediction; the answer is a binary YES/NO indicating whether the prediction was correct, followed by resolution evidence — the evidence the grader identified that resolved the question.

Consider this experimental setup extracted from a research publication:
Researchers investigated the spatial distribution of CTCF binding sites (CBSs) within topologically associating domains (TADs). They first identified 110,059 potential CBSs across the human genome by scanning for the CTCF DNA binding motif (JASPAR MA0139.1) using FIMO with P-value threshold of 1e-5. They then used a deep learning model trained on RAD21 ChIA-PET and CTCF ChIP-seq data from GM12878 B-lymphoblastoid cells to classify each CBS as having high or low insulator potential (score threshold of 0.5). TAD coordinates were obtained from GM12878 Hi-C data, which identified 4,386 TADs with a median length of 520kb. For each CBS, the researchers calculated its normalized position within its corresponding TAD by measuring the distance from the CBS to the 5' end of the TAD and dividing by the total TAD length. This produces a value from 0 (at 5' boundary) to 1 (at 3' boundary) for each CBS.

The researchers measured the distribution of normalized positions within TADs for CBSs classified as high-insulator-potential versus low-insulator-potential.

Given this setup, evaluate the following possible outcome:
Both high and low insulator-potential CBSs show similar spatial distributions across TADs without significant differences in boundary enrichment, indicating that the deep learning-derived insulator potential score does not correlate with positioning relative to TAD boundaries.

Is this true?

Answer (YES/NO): NO